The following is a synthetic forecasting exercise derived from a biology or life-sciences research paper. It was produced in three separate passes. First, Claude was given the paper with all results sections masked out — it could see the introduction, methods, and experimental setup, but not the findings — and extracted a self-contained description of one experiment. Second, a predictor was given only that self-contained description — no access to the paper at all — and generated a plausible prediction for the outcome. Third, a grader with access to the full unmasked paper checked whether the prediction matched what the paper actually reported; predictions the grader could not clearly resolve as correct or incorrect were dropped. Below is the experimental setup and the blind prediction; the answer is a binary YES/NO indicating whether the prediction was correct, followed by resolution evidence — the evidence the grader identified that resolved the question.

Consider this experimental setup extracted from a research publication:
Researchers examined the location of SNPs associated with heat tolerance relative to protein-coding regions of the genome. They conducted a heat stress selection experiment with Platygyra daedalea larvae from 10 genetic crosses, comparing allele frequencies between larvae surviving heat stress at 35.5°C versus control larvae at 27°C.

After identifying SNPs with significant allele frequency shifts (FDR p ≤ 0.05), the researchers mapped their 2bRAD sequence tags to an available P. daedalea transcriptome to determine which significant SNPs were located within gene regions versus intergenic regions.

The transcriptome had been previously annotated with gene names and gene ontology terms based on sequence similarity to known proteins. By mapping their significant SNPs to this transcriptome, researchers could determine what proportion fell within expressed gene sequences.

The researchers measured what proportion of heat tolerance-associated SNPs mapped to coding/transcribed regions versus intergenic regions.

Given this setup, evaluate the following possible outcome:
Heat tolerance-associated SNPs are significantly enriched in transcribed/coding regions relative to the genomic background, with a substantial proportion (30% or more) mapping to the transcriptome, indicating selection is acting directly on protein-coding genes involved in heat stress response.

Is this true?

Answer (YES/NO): NO